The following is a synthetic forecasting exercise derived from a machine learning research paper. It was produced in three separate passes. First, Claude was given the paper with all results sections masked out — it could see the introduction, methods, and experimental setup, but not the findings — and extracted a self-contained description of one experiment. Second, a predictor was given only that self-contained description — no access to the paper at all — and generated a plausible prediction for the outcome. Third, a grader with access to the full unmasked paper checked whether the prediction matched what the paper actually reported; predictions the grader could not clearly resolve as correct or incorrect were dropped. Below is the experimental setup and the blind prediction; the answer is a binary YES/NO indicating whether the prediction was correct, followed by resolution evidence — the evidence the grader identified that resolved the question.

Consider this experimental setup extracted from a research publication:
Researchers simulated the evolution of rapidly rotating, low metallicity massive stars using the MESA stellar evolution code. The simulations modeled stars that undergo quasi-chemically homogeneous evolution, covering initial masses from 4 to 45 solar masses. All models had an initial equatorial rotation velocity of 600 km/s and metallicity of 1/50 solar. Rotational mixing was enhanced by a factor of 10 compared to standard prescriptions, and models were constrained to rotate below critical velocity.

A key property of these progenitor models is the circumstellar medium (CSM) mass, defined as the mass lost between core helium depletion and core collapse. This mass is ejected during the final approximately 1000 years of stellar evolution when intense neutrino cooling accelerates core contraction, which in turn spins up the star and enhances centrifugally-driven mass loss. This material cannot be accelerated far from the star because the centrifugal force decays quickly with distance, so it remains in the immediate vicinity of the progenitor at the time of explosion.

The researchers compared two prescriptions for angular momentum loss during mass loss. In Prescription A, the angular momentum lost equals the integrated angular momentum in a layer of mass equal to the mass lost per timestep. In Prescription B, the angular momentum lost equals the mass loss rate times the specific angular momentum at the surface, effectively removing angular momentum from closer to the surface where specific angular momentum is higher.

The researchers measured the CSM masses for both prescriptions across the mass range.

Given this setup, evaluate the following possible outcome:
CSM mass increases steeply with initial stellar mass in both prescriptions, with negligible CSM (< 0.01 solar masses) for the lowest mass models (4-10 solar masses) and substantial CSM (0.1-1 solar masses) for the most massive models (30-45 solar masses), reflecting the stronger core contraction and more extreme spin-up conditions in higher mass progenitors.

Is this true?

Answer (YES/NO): NO